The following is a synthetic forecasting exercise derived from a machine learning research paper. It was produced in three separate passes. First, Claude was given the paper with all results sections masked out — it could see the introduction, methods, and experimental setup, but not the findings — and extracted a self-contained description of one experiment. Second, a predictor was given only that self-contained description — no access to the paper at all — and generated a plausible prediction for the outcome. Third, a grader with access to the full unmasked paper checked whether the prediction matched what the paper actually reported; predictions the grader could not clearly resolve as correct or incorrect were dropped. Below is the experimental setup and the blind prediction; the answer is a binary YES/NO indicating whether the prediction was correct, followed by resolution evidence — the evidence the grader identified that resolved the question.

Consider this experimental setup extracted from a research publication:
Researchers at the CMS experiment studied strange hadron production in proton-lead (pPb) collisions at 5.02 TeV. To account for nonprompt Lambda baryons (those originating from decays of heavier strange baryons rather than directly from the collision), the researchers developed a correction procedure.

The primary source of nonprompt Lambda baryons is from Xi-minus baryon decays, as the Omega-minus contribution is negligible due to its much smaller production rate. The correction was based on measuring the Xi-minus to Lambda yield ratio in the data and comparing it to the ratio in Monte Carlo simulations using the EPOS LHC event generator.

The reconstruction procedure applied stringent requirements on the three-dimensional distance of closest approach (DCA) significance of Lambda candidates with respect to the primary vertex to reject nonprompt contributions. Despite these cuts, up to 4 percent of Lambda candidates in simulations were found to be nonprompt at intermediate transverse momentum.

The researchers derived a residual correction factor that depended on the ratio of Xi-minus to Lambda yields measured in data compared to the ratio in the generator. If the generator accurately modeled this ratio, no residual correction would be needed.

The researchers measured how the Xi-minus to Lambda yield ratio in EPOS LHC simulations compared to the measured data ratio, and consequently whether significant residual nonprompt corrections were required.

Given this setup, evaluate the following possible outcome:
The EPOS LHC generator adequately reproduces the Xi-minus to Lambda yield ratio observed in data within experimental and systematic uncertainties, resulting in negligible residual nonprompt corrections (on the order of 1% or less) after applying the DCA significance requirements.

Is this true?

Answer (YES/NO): YES